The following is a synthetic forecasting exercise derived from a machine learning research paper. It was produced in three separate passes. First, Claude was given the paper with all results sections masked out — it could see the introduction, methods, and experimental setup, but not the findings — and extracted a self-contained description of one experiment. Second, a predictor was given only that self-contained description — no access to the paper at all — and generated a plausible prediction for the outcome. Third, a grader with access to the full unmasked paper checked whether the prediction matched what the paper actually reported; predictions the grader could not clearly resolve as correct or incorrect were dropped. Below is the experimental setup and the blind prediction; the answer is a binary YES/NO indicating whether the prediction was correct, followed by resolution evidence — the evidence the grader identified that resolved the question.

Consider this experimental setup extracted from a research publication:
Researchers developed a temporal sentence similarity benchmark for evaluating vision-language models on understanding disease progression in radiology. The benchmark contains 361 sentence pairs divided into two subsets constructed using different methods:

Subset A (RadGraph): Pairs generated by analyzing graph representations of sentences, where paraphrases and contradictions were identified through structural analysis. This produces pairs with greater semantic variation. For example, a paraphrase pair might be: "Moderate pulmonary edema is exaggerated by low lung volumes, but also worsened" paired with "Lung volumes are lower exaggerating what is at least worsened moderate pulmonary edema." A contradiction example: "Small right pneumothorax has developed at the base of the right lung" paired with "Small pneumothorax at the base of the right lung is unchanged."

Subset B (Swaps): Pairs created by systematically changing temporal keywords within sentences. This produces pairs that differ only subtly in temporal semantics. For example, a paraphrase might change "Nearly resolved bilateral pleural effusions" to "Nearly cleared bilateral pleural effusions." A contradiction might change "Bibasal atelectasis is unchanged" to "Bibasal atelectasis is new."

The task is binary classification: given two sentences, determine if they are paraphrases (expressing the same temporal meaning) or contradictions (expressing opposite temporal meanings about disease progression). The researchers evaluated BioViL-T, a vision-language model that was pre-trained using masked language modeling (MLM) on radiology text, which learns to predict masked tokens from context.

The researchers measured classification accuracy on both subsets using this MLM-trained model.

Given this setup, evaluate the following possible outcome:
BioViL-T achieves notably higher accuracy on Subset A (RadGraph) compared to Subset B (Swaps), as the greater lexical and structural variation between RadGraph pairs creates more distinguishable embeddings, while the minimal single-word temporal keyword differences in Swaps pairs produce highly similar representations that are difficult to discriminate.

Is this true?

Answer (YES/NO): NO